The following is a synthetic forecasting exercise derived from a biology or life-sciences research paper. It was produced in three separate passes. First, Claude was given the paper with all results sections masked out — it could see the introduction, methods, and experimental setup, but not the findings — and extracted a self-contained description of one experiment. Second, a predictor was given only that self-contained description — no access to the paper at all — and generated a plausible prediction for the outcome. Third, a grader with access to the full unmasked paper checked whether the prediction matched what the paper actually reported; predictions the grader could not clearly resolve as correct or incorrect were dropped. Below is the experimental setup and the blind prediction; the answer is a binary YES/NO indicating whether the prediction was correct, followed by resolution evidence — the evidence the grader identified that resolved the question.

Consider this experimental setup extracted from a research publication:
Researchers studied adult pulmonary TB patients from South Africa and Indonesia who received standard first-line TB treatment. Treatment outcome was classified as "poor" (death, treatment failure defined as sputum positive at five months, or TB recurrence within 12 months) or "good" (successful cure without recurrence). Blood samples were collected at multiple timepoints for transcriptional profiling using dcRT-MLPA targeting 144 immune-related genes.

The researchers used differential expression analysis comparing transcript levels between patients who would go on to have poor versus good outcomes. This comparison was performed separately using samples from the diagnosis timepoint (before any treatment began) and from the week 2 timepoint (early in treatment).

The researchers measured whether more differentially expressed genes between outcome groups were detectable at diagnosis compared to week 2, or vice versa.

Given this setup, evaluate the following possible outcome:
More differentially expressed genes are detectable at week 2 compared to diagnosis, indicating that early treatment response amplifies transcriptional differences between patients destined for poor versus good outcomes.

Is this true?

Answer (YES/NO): NO